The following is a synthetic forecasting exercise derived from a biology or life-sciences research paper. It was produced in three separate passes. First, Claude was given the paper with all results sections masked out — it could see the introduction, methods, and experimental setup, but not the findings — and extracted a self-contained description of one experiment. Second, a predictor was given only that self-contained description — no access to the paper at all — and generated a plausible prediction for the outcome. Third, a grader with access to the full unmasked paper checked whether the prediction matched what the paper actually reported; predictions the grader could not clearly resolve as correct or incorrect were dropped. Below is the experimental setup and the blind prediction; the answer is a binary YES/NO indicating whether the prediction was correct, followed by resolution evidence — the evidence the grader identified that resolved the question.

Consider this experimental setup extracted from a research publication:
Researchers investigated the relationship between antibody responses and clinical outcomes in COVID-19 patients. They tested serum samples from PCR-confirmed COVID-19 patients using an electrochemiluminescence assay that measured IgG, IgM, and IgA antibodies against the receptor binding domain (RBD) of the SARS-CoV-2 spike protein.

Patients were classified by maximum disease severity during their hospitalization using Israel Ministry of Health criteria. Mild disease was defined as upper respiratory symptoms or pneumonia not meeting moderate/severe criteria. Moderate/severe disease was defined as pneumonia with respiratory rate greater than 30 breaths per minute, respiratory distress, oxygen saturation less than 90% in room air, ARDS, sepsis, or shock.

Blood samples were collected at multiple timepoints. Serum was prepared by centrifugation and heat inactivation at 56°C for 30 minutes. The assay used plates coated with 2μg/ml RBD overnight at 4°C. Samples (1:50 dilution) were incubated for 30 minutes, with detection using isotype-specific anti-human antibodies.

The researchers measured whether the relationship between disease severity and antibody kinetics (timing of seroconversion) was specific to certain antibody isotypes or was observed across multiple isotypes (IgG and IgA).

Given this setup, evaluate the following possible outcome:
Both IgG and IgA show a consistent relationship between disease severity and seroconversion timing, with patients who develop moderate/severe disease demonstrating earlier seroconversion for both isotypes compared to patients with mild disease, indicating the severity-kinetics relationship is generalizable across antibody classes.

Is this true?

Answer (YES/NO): YES